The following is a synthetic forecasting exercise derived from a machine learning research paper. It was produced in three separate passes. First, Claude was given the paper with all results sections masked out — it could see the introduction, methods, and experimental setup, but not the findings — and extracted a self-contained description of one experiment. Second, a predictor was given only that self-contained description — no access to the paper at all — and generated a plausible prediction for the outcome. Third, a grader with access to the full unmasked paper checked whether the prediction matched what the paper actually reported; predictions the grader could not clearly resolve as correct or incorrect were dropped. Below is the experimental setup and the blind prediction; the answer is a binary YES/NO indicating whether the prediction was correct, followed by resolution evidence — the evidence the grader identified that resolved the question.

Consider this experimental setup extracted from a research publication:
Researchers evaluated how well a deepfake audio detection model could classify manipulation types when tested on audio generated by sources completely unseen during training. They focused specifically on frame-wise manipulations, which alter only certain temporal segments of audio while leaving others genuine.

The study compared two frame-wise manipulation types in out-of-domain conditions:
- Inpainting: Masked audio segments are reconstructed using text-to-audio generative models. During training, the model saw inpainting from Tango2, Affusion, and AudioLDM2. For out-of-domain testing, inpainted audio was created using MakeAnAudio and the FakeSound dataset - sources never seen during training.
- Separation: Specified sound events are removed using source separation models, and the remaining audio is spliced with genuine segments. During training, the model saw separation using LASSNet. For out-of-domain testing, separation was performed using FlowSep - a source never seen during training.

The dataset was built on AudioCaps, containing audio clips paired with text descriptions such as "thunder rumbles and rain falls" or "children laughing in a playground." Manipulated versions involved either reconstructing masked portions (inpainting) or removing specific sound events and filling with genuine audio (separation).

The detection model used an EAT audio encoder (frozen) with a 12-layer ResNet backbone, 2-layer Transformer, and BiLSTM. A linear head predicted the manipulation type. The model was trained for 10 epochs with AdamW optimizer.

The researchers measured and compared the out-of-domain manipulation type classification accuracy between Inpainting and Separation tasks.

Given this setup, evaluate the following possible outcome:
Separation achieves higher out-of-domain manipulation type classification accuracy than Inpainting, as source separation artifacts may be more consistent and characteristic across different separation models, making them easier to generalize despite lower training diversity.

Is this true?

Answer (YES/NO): NO